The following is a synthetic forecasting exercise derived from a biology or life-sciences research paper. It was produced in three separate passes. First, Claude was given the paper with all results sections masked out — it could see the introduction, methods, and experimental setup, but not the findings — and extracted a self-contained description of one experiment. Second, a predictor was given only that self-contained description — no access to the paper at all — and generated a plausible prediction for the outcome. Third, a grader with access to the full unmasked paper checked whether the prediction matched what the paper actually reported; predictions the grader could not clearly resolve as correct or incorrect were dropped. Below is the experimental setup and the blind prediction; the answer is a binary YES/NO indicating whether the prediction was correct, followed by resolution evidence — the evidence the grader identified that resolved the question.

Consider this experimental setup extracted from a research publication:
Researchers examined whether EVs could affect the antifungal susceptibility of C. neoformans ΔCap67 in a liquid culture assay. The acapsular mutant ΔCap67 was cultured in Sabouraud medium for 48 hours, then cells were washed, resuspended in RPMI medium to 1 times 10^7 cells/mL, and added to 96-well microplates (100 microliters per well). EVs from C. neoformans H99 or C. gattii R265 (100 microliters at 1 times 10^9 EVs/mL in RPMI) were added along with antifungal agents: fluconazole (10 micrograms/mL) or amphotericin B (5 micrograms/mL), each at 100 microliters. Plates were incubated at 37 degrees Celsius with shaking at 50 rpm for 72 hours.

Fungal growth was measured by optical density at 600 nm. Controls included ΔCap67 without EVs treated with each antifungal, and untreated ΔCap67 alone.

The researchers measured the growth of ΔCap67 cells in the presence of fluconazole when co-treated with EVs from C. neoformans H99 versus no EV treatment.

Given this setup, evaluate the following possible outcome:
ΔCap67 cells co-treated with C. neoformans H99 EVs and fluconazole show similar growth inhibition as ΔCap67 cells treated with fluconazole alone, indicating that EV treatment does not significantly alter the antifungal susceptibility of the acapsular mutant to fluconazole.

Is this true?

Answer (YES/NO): NO